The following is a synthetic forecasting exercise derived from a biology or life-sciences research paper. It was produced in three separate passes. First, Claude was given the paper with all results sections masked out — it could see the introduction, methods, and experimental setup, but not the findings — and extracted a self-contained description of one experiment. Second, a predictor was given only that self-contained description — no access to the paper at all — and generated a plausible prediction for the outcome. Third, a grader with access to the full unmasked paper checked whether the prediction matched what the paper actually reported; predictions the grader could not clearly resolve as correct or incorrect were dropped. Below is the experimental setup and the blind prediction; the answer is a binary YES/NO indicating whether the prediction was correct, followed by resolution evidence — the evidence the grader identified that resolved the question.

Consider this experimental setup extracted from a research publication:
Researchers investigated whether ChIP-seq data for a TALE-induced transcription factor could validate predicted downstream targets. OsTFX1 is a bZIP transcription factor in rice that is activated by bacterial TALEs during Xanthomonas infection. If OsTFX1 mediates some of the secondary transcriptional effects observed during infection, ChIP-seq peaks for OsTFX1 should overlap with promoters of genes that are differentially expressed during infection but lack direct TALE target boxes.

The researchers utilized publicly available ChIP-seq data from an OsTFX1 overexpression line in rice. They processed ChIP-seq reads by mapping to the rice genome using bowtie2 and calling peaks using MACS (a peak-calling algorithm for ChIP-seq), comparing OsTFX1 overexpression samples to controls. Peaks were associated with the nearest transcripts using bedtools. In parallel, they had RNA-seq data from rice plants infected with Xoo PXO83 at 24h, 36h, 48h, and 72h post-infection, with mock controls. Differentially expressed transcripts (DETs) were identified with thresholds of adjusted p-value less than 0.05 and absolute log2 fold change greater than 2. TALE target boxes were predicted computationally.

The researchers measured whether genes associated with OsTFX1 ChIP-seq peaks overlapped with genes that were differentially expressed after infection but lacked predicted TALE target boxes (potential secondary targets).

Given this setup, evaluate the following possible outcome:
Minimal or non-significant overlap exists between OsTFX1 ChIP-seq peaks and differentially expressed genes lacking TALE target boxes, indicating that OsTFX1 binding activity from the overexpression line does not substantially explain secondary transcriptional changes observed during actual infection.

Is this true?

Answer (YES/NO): YES